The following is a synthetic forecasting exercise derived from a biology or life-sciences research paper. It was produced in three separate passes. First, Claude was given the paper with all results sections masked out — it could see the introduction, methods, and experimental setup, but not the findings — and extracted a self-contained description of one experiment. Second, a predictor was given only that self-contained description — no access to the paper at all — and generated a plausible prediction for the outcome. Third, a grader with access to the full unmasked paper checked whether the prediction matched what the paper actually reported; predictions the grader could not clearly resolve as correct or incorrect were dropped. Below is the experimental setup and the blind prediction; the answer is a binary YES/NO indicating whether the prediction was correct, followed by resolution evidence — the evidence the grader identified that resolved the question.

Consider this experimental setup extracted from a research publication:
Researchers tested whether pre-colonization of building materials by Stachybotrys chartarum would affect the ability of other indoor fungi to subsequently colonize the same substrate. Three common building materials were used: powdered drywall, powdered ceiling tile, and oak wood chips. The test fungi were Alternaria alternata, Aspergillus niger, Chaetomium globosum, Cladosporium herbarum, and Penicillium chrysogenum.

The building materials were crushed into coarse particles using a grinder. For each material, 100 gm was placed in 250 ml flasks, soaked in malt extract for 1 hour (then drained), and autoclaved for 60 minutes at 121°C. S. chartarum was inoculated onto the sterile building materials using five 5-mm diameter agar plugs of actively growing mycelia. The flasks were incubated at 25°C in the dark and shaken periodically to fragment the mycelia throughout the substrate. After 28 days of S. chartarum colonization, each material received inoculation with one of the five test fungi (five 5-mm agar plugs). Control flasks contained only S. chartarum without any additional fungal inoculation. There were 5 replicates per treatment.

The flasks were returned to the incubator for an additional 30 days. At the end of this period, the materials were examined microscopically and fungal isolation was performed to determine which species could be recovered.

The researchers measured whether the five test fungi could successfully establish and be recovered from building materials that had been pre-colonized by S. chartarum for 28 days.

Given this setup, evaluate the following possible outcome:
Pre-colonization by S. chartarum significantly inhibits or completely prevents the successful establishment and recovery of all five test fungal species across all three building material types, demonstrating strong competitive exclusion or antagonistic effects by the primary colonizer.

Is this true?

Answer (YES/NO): NO